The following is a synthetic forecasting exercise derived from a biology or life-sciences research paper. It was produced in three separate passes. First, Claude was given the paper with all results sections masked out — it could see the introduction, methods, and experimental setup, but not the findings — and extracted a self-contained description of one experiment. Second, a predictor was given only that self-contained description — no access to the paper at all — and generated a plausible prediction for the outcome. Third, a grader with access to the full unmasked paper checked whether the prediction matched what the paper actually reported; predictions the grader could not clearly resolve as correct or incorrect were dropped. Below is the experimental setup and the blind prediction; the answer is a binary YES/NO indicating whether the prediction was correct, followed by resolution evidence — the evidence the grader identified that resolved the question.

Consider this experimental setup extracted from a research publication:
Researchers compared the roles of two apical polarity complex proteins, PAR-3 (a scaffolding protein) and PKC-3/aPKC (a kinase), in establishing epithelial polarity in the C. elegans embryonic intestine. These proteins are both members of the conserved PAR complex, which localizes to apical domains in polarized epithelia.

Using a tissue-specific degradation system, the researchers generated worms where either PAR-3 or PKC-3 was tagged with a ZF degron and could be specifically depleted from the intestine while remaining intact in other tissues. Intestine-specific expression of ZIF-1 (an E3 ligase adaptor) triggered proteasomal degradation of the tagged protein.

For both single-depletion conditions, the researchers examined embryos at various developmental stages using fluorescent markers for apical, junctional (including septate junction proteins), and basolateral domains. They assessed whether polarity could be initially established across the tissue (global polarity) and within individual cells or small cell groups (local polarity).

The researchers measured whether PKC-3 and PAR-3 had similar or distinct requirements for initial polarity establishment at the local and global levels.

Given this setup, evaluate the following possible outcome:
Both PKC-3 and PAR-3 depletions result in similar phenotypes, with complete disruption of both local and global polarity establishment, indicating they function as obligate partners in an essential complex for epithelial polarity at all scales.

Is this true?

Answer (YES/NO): NO